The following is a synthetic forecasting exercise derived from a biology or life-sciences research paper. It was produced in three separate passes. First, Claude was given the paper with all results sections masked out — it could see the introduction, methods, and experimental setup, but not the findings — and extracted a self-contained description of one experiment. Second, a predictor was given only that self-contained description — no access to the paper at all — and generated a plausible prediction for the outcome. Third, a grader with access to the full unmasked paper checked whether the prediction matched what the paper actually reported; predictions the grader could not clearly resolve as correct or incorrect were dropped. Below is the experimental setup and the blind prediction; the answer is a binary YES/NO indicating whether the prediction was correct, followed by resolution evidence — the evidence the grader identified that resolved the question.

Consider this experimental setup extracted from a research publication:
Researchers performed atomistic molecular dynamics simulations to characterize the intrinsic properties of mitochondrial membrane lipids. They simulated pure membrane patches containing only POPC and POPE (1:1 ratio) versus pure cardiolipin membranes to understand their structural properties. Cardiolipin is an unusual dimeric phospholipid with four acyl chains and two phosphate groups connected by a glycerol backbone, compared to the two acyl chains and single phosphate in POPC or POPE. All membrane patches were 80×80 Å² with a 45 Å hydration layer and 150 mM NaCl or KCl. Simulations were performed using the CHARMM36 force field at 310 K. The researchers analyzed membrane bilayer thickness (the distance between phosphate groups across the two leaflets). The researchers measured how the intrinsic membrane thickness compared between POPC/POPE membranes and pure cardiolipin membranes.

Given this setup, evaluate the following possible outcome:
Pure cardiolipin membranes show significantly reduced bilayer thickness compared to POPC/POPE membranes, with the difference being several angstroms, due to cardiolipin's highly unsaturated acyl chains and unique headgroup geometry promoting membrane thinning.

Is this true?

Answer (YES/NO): NO